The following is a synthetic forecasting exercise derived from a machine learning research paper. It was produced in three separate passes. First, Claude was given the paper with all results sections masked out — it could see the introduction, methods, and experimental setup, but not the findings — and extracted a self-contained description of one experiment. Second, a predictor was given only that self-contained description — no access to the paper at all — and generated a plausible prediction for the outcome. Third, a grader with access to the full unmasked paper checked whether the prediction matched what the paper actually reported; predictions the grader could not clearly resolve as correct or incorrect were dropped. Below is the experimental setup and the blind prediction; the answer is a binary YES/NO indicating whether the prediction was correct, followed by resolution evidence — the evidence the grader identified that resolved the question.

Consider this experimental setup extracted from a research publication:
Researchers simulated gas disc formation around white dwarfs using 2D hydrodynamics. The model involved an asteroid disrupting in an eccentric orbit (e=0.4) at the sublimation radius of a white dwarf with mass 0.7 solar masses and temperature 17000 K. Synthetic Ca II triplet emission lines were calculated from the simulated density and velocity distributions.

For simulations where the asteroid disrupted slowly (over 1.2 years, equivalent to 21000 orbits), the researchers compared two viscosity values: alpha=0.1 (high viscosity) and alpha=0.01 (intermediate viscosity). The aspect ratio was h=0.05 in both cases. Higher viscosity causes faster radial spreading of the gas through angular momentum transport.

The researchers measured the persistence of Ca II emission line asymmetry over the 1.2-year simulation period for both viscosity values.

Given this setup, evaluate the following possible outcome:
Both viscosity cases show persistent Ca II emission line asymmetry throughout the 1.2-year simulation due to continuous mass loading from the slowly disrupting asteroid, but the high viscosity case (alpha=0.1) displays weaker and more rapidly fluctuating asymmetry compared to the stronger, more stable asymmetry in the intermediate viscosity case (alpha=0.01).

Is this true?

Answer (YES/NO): NO